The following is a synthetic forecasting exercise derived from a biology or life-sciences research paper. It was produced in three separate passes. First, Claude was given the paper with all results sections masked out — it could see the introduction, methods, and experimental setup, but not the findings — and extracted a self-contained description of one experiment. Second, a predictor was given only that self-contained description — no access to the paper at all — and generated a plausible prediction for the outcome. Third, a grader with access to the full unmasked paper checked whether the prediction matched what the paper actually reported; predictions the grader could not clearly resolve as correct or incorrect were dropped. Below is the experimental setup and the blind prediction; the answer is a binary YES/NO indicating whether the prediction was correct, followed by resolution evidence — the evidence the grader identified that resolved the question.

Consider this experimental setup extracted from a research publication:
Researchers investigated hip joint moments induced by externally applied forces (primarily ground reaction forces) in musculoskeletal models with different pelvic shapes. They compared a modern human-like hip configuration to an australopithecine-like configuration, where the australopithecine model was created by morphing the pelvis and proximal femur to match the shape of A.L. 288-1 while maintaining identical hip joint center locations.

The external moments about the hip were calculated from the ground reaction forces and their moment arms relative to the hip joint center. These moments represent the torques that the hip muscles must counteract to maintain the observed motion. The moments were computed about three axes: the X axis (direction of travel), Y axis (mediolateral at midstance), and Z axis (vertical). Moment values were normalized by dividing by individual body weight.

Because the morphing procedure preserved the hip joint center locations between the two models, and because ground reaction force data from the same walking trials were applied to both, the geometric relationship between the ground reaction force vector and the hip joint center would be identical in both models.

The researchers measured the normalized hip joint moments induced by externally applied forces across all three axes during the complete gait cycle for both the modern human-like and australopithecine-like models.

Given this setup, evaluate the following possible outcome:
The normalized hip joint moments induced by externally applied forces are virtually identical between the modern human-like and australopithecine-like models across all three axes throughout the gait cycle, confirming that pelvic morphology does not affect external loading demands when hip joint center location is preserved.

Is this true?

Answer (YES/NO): YES